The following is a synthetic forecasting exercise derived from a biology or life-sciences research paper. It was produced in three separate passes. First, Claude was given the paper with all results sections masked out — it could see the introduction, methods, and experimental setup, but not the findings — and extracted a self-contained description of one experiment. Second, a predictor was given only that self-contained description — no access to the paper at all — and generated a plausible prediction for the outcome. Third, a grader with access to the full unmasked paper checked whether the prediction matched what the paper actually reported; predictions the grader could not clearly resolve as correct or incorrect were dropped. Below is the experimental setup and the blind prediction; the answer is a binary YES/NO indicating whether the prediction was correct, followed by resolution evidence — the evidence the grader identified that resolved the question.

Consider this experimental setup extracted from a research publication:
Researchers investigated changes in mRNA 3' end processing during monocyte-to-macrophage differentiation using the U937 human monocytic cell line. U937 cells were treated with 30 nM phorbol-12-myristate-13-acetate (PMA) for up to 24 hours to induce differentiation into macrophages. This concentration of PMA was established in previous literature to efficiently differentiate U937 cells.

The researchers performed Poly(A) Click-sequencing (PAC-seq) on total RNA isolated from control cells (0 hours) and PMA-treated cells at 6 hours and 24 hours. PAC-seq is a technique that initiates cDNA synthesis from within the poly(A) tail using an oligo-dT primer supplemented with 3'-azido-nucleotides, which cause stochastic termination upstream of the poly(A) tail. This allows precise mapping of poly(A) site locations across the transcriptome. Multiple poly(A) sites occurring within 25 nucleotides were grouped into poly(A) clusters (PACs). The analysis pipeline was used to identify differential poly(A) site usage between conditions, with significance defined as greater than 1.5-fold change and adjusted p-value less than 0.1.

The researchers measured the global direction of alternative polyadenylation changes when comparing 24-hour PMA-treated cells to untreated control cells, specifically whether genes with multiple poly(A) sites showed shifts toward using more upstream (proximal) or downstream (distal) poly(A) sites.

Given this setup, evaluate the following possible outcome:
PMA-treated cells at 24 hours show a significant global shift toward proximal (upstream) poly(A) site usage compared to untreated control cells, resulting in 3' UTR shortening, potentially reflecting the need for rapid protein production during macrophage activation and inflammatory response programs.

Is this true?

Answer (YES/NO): NO